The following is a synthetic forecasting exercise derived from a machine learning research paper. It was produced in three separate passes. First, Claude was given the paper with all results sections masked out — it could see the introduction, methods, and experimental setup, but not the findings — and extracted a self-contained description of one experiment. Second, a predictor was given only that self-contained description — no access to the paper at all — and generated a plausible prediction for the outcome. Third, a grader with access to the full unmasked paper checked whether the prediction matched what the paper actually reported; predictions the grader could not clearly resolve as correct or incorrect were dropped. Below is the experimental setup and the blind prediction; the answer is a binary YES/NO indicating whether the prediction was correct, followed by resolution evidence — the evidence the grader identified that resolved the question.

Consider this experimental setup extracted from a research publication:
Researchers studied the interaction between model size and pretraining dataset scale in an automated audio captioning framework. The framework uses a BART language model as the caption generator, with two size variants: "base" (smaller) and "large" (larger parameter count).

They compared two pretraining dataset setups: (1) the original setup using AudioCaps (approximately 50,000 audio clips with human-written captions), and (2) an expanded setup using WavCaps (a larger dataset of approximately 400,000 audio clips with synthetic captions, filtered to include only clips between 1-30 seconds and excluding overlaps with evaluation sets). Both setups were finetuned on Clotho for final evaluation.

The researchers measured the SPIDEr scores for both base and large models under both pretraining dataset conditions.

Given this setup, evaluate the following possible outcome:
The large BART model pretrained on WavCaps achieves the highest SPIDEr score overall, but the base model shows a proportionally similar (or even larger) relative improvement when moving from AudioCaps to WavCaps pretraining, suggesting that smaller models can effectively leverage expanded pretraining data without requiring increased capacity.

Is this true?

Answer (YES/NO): NO